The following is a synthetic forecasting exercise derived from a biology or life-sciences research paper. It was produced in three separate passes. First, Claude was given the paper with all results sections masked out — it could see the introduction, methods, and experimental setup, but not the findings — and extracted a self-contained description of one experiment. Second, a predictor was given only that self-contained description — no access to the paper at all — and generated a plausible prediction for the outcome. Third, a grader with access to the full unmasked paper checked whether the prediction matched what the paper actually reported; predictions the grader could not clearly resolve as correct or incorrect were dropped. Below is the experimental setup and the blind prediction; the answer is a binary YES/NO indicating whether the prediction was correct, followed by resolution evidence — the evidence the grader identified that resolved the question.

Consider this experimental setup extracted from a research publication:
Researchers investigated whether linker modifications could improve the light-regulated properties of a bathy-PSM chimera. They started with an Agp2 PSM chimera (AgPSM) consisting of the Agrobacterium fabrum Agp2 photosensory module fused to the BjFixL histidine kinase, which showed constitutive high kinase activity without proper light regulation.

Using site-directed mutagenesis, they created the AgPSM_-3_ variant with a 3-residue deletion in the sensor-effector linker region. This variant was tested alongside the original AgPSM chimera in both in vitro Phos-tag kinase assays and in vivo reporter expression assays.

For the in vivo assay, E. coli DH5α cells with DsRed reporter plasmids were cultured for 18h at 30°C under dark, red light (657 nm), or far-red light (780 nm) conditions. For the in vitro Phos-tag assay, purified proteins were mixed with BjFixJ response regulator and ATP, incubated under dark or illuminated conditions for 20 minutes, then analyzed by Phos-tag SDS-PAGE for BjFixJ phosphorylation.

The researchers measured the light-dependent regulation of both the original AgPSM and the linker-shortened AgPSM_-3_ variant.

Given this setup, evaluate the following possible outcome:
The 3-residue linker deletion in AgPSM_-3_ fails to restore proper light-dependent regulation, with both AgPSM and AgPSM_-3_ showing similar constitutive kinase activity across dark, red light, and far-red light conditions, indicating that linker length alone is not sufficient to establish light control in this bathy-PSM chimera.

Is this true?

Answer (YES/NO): YES